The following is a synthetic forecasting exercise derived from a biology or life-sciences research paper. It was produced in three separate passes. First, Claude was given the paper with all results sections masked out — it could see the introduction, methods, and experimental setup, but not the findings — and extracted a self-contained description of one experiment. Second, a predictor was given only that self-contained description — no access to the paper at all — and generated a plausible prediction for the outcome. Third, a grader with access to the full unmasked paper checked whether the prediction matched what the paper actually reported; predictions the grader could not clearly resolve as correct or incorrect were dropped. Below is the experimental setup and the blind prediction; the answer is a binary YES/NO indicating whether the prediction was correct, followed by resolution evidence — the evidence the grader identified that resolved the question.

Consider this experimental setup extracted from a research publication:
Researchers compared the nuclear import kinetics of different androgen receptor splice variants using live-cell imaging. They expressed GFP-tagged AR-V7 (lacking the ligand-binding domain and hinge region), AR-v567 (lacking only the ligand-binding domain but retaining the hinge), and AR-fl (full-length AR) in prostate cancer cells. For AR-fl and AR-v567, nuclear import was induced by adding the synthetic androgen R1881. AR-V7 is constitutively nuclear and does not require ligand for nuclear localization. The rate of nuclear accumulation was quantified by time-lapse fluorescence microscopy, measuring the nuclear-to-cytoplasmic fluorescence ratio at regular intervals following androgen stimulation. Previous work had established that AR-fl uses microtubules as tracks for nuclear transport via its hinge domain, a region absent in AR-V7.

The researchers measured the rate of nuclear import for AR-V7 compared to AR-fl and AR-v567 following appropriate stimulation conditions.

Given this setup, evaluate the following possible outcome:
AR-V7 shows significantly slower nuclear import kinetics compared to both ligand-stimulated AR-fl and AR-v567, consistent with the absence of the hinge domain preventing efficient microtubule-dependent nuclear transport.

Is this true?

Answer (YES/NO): NO